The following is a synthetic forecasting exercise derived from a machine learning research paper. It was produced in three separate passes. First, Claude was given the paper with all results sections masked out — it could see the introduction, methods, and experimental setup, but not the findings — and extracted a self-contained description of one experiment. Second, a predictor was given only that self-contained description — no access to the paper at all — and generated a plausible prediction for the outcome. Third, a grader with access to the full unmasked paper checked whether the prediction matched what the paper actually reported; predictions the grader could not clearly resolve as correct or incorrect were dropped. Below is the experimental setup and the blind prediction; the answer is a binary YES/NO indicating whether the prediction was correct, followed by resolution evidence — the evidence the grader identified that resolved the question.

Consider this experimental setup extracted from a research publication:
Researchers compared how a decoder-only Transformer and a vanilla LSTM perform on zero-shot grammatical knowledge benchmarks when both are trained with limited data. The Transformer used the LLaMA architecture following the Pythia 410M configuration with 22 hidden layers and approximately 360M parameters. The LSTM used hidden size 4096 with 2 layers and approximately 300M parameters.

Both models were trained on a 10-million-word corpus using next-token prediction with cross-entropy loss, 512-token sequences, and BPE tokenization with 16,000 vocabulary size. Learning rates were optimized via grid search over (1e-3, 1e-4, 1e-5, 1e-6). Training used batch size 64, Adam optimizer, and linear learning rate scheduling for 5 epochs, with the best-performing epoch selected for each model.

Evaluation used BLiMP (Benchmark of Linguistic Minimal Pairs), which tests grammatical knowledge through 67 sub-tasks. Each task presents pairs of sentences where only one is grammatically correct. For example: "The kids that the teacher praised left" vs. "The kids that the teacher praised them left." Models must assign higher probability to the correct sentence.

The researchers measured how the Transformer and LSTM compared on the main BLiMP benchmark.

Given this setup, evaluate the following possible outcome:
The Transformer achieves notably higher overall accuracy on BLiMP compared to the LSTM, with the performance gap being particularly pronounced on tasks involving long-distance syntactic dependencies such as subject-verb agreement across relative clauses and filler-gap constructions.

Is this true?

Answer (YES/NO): NO